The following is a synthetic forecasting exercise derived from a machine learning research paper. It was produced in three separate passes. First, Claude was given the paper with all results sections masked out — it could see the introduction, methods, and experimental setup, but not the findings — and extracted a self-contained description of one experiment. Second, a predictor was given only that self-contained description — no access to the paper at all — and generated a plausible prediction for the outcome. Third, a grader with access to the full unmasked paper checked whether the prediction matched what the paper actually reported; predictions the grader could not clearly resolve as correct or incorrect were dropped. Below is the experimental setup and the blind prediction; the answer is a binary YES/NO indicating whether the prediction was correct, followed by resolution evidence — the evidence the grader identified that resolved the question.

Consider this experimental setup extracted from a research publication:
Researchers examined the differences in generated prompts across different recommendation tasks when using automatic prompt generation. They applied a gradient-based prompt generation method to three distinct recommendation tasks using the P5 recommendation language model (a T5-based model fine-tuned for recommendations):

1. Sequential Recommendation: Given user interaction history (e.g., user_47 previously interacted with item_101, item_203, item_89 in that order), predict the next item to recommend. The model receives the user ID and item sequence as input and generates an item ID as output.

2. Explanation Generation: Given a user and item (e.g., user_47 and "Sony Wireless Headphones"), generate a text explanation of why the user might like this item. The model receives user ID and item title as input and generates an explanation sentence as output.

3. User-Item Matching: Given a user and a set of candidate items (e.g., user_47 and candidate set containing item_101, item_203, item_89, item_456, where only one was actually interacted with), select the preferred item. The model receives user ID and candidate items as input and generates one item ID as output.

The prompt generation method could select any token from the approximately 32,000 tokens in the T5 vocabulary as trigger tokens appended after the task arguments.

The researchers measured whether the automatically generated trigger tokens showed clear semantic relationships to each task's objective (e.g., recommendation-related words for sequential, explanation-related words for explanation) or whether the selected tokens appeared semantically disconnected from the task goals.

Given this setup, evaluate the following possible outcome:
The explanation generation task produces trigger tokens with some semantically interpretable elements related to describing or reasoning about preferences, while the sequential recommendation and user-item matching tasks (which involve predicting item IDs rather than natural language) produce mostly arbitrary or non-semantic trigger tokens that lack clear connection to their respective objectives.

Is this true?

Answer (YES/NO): NO